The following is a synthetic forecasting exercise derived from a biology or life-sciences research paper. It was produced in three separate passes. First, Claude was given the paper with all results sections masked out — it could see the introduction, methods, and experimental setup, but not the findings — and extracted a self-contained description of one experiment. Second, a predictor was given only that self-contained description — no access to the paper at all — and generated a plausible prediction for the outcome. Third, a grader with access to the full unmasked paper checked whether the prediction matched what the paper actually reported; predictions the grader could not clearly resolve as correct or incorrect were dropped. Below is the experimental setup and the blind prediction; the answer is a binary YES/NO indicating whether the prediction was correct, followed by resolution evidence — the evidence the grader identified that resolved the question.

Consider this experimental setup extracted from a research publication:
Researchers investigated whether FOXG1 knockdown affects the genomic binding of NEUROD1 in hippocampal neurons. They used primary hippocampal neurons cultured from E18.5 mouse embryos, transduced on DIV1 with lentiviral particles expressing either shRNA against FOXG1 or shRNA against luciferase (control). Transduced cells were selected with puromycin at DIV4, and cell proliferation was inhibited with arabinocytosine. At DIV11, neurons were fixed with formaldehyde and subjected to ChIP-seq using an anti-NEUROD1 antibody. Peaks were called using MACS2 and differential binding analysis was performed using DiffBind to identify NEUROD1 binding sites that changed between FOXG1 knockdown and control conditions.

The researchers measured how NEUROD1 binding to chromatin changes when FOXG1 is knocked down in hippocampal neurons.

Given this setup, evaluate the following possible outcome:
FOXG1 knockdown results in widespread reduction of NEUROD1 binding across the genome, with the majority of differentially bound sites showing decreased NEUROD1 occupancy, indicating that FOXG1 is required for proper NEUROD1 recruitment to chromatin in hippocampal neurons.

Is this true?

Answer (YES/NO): NO